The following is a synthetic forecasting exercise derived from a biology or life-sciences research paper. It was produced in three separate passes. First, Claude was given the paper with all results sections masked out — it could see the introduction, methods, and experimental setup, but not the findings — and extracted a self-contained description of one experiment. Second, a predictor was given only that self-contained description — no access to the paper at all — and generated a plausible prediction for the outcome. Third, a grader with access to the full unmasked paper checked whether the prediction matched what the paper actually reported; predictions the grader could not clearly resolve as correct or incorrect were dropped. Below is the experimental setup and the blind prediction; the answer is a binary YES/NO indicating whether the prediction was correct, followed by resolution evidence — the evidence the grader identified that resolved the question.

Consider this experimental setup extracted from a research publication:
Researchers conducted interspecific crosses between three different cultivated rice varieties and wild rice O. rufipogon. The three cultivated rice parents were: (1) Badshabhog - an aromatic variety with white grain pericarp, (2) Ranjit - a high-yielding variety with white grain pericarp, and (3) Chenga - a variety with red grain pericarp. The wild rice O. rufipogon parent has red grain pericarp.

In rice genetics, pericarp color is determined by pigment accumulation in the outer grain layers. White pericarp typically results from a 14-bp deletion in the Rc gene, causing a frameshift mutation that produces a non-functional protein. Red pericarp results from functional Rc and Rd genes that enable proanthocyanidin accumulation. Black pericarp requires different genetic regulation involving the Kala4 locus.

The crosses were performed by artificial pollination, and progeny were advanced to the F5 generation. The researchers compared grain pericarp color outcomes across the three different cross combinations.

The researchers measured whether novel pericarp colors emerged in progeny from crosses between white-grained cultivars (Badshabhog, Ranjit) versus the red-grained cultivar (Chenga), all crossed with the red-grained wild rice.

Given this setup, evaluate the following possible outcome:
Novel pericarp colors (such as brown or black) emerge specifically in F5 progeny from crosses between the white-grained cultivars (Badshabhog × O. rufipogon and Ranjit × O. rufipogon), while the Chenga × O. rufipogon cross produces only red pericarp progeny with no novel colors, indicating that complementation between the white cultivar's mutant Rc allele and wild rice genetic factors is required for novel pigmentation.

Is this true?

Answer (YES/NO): NO